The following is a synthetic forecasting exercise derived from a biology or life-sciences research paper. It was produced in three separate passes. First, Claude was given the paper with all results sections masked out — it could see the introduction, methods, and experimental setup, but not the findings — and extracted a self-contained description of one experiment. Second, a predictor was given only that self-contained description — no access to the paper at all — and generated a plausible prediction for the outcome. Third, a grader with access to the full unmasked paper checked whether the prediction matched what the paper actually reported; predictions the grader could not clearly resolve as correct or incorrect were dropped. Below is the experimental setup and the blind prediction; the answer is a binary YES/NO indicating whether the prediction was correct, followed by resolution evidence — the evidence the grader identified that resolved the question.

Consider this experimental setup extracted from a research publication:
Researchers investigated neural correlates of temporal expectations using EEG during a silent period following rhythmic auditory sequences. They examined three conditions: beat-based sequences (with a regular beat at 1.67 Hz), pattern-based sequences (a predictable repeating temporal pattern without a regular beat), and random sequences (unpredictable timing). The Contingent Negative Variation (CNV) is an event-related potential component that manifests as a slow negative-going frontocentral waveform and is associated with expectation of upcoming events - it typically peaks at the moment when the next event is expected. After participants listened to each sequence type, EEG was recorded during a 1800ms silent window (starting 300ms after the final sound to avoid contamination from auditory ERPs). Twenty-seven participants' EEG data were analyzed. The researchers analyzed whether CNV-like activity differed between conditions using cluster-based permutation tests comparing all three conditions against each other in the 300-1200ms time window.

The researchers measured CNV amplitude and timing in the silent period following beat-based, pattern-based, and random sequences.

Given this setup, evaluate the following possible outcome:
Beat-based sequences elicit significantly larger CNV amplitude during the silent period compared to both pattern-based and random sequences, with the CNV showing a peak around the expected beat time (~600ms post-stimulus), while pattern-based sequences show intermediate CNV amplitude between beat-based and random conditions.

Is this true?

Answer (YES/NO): NO